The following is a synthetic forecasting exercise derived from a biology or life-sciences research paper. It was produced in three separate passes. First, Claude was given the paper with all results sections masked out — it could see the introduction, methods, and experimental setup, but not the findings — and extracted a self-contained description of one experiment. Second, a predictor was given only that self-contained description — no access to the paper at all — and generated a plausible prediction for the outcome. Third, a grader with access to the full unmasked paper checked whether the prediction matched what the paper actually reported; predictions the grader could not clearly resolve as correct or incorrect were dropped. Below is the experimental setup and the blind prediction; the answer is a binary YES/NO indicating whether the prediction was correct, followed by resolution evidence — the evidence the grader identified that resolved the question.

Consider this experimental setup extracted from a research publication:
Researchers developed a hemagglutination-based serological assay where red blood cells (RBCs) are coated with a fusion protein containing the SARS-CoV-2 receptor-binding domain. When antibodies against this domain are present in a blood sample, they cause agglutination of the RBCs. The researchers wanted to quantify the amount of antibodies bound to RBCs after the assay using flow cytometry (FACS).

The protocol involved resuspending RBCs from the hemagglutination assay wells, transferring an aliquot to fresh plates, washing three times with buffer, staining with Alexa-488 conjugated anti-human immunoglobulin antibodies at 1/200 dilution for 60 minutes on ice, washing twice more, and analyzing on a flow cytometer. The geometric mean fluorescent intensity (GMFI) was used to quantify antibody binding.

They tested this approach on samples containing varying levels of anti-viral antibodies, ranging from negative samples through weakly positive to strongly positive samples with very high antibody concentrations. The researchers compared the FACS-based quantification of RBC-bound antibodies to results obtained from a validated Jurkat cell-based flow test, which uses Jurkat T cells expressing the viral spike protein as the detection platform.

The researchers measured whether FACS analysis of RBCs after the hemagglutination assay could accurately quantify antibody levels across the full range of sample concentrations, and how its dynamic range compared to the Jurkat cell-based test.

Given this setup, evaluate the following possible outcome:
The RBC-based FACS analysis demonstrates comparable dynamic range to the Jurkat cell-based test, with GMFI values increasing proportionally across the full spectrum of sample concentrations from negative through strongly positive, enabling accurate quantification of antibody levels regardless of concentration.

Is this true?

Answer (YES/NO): NO